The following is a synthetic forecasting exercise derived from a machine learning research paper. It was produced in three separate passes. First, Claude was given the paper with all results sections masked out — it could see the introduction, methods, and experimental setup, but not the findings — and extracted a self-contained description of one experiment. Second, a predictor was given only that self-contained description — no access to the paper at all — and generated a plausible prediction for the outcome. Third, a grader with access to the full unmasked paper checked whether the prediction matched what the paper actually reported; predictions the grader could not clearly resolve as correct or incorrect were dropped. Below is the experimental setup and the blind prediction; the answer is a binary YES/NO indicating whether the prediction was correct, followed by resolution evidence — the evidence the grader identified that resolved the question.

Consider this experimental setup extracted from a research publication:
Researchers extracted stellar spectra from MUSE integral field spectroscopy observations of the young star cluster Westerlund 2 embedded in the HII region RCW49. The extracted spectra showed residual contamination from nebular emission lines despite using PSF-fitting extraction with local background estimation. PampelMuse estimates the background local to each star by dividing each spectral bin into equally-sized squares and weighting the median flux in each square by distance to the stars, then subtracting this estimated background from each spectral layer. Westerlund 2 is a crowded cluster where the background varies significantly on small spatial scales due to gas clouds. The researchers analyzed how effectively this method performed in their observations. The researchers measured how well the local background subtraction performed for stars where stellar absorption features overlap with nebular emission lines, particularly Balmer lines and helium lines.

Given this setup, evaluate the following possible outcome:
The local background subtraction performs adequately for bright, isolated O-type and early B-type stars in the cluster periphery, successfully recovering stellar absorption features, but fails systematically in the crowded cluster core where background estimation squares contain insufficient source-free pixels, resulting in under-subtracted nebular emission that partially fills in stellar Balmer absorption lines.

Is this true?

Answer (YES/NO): NO